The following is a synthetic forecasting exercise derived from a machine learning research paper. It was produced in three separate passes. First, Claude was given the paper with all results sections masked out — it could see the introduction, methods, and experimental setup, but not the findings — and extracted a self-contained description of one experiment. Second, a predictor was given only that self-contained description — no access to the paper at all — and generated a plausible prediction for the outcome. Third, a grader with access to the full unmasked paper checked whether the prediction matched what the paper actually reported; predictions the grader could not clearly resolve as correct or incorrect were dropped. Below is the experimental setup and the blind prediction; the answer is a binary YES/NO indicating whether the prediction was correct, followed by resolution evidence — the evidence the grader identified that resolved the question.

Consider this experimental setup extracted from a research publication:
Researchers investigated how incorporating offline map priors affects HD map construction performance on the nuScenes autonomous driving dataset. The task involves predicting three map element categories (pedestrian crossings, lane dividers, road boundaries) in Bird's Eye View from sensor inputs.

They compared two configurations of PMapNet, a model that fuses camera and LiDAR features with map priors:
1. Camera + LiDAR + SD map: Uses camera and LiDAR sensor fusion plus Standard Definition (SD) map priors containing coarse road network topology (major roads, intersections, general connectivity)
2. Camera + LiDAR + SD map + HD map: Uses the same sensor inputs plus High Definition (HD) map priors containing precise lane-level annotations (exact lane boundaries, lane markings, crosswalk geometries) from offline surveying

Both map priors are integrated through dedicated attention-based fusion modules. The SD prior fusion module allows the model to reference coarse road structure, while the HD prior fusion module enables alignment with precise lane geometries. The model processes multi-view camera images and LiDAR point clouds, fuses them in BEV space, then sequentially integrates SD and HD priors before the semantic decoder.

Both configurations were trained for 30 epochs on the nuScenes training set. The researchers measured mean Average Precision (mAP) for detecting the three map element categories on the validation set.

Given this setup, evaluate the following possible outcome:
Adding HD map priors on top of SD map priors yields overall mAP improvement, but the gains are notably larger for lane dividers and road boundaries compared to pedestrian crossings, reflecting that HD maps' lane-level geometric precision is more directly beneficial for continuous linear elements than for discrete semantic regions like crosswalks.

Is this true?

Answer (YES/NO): NO